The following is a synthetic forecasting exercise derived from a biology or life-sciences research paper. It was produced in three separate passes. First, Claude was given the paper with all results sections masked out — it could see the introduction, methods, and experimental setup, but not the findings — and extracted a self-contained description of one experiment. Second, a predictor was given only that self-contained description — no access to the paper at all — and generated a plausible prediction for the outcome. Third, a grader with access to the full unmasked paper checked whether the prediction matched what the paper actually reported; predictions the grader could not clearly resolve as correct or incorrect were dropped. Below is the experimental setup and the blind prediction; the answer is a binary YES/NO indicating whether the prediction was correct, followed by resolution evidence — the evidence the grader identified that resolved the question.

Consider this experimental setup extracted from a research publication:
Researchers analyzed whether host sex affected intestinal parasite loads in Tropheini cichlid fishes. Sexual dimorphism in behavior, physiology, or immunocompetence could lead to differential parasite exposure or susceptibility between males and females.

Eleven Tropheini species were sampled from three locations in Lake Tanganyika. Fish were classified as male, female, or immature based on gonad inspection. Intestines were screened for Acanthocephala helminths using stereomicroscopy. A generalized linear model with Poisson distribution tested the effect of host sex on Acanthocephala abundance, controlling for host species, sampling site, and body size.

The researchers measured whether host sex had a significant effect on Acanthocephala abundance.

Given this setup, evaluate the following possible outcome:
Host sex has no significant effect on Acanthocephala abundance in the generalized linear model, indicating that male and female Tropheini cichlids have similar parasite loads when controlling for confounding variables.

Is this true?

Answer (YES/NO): NO